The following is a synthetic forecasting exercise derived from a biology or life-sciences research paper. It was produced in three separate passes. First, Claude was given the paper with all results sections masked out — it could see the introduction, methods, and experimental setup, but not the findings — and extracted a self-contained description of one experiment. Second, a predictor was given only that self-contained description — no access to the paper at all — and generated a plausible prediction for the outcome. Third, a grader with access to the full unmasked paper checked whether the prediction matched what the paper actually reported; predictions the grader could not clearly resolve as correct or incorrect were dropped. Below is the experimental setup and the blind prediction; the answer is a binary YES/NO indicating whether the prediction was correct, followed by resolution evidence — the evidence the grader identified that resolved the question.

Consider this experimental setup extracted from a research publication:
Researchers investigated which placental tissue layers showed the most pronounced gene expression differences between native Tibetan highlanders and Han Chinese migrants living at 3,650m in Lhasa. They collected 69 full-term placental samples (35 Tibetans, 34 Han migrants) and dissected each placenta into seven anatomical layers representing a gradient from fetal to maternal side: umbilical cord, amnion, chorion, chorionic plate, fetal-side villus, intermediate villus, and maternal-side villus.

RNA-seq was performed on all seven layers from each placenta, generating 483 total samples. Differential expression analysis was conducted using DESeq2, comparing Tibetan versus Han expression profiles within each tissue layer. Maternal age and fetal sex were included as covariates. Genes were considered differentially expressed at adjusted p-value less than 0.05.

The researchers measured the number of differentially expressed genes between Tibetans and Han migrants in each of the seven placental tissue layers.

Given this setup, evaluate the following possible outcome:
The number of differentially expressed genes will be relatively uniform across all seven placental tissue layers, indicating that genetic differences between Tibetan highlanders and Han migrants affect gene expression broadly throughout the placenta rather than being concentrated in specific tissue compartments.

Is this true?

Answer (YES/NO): NO